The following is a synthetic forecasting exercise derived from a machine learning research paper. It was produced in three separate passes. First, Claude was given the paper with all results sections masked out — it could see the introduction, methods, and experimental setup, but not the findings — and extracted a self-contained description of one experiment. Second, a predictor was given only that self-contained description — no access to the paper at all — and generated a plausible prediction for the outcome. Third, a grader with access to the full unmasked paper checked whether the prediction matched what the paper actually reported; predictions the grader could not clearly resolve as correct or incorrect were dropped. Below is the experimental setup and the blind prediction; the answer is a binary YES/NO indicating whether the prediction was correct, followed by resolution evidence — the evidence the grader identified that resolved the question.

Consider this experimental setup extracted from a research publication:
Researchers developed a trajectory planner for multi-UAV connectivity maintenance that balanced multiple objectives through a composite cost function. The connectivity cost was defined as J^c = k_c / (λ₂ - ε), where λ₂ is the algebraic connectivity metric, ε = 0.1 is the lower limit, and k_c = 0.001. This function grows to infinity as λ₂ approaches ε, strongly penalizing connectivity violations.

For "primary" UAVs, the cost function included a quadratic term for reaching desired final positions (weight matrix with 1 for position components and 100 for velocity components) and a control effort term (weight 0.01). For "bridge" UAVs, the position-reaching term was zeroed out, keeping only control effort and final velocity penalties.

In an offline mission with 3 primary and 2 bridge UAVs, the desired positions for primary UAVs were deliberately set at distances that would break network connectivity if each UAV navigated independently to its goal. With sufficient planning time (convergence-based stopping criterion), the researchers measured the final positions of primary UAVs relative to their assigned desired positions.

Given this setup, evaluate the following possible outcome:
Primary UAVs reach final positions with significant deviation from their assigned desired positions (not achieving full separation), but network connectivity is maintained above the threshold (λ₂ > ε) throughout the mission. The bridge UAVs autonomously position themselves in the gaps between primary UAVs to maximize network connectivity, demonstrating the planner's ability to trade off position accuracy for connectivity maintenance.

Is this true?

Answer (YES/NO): NO